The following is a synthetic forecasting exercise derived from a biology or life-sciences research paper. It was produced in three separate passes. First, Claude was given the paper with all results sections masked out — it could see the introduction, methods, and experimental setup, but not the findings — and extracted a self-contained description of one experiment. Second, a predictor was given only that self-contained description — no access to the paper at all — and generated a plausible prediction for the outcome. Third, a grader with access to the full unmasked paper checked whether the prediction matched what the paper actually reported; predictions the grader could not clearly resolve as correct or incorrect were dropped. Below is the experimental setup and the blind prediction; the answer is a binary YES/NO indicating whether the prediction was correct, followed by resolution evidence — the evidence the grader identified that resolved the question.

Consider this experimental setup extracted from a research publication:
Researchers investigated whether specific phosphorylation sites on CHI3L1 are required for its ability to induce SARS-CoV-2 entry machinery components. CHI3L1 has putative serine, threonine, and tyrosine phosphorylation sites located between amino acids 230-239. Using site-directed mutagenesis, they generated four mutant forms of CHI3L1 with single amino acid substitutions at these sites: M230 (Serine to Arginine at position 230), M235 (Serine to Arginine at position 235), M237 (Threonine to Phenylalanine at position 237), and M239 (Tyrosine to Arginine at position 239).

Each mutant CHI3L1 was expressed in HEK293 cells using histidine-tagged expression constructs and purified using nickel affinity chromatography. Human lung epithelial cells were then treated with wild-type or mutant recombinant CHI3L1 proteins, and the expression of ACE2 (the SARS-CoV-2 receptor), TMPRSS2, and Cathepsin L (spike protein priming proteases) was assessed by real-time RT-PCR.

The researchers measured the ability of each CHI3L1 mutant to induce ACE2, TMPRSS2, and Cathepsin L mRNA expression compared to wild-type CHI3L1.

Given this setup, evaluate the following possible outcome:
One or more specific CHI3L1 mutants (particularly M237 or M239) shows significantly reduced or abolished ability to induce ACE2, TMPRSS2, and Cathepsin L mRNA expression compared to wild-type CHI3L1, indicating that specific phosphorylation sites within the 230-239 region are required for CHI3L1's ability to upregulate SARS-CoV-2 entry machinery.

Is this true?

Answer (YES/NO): NO